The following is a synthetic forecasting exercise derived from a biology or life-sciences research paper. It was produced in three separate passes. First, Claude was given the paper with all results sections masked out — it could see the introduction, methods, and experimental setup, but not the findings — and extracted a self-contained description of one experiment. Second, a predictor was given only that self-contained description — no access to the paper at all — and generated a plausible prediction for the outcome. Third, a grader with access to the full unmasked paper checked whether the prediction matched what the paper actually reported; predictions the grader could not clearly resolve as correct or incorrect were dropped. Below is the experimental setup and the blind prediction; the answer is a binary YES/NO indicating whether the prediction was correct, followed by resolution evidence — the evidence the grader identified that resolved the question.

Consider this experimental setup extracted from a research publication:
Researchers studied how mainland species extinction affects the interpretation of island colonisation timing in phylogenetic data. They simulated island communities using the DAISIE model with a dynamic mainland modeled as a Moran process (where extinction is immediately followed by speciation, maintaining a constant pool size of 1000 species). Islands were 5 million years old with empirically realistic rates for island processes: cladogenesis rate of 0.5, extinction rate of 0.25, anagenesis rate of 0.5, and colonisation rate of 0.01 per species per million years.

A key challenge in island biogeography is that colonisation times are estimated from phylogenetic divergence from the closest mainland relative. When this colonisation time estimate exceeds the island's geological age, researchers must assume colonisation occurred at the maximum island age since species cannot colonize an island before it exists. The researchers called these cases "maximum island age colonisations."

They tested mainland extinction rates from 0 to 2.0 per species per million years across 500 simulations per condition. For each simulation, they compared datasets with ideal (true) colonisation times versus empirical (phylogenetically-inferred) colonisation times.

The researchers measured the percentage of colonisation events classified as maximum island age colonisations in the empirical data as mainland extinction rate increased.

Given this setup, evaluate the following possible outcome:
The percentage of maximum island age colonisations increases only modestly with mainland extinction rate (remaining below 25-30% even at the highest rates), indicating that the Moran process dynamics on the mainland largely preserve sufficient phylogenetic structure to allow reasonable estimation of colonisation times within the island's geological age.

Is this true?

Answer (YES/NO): NO